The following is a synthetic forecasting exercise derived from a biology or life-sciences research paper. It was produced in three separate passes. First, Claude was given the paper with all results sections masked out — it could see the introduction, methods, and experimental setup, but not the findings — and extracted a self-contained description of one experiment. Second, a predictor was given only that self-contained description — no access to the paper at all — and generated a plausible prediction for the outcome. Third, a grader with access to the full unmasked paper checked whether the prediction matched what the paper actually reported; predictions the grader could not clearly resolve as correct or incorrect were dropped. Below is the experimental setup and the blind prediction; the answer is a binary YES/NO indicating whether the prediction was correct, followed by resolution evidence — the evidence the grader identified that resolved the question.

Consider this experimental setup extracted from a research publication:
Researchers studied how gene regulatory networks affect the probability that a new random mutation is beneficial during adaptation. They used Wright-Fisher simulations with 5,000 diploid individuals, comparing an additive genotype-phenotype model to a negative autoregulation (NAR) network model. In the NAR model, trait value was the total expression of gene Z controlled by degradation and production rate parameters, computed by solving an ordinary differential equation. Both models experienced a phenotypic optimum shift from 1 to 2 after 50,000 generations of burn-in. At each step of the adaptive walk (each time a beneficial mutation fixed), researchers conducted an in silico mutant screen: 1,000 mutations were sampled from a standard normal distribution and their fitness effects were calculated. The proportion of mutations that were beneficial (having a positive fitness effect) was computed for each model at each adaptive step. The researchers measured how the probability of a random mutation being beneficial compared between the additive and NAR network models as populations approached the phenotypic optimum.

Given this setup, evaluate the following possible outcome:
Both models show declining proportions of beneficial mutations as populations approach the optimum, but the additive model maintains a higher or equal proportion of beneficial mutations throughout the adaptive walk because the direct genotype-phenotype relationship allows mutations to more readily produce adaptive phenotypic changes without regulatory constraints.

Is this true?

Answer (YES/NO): YES